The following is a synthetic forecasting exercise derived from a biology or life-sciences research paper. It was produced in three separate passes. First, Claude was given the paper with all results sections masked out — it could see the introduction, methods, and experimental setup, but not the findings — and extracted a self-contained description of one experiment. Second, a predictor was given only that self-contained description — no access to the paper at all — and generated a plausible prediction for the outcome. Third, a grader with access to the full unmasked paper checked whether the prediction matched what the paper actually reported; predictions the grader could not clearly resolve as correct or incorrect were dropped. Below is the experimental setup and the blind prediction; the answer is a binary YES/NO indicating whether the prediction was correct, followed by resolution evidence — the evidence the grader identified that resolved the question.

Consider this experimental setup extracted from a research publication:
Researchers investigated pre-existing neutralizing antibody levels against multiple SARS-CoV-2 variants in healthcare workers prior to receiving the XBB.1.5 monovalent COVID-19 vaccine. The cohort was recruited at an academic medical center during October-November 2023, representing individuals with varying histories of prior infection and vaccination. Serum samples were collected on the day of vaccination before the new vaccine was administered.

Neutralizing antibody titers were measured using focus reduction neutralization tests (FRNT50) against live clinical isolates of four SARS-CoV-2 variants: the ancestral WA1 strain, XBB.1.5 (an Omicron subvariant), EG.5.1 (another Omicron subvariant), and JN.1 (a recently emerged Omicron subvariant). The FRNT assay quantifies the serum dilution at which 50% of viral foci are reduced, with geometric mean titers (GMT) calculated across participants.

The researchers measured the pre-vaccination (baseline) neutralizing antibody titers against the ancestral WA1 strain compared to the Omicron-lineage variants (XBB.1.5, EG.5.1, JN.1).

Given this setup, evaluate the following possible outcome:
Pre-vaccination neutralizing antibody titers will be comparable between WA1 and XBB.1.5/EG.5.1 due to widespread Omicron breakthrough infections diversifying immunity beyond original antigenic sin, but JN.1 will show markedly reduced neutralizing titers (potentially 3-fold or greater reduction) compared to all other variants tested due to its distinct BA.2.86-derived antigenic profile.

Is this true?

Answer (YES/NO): NO